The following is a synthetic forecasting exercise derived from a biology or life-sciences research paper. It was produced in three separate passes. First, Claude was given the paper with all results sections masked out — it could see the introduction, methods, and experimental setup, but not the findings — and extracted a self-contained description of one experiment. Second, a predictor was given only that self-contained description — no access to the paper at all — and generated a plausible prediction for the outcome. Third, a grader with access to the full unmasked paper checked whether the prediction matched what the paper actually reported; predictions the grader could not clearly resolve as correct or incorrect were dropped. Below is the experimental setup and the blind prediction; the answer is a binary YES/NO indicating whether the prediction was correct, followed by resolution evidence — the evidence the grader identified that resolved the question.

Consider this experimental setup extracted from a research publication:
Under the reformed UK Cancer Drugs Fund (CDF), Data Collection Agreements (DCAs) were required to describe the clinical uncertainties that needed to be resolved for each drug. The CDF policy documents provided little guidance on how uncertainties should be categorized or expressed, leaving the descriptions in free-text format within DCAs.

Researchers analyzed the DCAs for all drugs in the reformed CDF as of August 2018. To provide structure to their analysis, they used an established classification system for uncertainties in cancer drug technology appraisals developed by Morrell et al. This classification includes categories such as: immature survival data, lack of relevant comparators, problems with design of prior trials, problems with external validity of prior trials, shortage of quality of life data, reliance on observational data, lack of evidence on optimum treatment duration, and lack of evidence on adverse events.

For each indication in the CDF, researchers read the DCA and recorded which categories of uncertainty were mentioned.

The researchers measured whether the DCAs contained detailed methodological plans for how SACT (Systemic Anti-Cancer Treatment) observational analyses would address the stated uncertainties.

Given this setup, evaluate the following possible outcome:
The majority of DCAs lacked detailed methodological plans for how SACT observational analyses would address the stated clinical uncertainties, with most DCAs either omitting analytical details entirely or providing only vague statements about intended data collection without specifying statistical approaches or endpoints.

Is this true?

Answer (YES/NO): YES